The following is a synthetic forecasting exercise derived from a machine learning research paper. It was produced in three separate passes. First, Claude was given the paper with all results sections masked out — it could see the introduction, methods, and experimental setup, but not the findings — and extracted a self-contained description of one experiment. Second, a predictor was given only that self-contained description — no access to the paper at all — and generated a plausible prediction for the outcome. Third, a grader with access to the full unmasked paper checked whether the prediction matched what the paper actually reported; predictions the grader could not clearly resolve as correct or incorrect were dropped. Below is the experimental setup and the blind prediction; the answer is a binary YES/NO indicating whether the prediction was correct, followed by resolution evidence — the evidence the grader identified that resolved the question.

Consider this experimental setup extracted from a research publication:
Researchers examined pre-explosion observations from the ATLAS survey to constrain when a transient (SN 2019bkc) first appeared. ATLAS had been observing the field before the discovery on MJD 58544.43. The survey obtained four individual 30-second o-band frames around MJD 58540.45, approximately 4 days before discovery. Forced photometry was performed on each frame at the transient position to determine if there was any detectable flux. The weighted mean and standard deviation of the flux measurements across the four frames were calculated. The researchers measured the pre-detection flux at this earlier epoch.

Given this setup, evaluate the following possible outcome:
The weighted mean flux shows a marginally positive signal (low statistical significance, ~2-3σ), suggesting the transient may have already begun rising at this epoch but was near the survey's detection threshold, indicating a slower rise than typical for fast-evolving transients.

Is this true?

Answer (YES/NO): NO